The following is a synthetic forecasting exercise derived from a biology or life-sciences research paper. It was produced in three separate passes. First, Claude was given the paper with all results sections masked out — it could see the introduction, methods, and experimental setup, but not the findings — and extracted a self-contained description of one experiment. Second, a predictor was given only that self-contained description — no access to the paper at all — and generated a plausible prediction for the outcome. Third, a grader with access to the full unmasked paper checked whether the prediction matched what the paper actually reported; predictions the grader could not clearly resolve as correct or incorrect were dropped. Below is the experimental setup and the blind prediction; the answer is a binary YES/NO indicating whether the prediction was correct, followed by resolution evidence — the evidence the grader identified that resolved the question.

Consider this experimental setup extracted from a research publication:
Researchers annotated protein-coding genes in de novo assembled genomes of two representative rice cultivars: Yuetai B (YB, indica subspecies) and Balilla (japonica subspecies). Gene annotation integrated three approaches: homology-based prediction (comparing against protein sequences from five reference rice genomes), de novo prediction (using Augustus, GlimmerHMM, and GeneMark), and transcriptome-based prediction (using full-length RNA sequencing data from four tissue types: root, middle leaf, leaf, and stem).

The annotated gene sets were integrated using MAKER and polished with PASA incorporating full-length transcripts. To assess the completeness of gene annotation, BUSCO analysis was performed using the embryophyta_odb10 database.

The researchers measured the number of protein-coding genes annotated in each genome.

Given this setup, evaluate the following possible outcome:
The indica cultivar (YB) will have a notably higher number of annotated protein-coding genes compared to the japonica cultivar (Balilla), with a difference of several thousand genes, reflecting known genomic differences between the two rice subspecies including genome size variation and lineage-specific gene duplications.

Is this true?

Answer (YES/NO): NO